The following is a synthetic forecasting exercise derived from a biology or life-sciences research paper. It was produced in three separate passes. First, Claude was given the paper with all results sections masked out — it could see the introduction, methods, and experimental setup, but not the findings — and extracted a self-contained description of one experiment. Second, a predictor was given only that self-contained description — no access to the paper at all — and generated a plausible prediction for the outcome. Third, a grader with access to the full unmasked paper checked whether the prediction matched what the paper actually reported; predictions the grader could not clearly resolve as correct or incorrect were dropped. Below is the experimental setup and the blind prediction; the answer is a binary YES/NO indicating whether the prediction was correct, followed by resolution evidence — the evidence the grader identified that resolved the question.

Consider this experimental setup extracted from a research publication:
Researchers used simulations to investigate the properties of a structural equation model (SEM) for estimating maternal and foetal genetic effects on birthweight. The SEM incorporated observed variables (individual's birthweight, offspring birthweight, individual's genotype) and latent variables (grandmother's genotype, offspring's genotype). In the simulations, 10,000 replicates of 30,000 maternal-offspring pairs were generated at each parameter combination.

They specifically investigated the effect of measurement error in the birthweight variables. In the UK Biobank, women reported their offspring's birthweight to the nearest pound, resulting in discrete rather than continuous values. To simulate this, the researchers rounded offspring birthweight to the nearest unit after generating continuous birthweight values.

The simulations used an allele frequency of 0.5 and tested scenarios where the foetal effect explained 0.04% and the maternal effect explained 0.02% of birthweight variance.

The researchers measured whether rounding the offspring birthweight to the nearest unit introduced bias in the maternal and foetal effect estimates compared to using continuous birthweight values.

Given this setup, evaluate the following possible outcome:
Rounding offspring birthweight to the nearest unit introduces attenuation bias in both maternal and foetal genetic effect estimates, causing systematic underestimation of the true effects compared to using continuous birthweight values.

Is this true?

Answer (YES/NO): NO